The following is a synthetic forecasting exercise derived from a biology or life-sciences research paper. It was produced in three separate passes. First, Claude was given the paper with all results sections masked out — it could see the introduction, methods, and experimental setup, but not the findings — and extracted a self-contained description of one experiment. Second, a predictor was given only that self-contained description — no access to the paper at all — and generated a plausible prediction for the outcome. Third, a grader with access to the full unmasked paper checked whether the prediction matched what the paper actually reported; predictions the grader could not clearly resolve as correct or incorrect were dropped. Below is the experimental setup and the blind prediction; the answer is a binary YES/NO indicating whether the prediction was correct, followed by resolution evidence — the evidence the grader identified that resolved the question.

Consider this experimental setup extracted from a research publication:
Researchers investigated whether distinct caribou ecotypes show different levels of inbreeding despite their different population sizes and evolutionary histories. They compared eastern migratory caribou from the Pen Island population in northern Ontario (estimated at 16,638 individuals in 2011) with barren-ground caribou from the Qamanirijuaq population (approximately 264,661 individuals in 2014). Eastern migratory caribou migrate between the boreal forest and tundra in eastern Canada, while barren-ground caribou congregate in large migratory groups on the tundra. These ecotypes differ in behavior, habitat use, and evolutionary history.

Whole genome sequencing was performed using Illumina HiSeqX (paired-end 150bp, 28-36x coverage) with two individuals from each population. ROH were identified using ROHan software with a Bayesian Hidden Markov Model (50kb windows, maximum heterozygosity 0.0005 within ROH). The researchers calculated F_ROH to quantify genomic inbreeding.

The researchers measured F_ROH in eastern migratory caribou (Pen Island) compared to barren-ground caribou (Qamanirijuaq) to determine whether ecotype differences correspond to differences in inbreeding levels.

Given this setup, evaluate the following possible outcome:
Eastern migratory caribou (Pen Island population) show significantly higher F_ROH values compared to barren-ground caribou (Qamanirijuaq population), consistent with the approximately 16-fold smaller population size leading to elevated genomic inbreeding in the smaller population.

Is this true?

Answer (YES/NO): NO